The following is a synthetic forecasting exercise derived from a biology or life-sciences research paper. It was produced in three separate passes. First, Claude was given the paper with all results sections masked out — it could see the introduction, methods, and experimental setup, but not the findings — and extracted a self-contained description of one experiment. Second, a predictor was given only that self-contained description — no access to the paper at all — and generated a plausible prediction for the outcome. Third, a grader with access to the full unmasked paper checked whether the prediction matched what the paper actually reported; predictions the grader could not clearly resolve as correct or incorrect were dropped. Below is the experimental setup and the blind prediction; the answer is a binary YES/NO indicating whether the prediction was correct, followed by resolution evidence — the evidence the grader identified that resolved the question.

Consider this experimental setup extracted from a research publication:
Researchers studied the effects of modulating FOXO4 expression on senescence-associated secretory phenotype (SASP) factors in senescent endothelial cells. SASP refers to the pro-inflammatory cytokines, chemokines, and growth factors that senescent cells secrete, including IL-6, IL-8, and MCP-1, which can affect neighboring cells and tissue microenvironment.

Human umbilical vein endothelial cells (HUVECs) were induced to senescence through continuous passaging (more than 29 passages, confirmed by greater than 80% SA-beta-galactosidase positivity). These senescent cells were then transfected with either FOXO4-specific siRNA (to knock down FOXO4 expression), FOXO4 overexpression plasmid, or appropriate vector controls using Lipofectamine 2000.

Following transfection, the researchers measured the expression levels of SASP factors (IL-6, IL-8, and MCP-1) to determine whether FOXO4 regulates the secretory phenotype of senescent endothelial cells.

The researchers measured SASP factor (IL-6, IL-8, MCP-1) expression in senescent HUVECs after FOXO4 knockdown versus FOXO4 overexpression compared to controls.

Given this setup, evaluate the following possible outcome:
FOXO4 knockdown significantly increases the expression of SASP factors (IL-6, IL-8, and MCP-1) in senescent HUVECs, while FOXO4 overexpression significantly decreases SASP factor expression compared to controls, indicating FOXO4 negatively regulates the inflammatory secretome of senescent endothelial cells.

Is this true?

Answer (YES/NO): NO